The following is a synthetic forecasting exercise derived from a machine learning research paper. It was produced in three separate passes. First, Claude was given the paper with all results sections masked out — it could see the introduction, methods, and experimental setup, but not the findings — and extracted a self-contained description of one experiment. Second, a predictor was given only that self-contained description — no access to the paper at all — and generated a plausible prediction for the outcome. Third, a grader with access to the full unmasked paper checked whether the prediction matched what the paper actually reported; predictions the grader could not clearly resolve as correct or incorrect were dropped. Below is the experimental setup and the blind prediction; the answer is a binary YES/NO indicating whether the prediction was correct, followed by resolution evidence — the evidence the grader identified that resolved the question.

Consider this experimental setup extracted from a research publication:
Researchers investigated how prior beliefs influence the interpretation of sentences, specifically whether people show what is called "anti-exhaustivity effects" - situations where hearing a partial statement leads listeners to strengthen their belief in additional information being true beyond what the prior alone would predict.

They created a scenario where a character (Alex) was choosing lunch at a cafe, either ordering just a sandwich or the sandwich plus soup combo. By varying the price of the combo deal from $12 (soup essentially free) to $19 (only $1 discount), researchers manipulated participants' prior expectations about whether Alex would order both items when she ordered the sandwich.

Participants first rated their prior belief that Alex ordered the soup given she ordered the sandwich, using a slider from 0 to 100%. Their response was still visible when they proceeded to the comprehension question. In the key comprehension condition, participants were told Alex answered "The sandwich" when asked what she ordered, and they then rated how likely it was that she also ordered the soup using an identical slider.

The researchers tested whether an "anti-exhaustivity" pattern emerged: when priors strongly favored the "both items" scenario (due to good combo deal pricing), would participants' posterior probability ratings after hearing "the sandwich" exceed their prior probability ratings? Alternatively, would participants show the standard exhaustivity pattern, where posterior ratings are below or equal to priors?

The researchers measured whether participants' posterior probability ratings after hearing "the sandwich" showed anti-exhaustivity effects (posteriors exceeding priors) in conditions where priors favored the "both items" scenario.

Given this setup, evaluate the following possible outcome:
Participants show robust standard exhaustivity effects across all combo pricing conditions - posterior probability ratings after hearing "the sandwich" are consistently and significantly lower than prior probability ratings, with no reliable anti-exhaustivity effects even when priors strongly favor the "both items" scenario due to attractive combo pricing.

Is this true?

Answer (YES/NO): YES